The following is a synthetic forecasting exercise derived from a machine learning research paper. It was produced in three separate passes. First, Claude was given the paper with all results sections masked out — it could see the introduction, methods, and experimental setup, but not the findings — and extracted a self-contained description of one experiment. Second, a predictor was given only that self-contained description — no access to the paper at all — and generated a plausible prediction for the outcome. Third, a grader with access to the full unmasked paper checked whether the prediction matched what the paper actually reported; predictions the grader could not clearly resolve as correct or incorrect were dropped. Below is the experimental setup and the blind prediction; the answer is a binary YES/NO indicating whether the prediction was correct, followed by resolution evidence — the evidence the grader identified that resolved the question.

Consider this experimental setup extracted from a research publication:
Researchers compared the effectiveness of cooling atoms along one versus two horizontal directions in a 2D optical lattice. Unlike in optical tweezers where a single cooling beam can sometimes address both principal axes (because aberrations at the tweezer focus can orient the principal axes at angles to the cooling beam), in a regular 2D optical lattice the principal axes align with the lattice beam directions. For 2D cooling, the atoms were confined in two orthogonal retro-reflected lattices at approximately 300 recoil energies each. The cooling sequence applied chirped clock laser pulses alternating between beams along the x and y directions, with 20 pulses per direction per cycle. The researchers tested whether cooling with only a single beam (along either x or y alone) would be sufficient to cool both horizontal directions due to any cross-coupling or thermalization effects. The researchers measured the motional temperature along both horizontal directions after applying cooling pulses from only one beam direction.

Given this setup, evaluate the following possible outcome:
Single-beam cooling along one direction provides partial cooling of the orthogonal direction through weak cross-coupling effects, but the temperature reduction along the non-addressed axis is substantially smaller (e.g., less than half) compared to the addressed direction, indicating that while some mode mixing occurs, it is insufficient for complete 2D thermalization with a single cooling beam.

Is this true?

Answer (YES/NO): NO